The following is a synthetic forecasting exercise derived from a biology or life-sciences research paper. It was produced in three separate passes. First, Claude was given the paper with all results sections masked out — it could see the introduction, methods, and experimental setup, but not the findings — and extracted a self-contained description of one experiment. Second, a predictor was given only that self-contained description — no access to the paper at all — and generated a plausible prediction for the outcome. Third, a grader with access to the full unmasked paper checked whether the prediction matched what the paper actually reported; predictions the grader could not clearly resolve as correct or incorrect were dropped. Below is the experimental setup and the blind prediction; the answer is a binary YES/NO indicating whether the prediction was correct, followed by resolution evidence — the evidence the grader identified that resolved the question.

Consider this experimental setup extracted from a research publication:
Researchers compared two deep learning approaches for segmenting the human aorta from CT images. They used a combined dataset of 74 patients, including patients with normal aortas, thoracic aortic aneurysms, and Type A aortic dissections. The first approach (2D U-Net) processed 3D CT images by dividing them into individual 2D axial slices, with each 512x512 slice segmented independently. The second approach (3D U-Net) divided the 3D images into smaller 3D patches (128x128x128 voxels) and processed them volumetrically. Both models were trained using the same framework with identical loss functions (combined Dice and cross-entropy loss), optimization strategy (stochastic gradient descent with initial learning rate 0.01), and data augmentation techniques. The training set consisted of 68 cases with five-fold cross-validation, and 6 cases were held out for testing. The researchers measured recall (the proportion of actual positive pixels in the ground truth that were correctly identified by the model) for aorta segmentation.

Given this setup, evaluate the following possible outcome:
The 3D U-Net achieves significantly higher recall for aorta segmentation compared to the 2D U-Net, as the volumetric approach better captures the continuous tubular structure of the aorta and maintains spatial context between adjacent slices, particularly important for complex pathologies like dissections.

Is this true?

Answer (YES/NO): NO